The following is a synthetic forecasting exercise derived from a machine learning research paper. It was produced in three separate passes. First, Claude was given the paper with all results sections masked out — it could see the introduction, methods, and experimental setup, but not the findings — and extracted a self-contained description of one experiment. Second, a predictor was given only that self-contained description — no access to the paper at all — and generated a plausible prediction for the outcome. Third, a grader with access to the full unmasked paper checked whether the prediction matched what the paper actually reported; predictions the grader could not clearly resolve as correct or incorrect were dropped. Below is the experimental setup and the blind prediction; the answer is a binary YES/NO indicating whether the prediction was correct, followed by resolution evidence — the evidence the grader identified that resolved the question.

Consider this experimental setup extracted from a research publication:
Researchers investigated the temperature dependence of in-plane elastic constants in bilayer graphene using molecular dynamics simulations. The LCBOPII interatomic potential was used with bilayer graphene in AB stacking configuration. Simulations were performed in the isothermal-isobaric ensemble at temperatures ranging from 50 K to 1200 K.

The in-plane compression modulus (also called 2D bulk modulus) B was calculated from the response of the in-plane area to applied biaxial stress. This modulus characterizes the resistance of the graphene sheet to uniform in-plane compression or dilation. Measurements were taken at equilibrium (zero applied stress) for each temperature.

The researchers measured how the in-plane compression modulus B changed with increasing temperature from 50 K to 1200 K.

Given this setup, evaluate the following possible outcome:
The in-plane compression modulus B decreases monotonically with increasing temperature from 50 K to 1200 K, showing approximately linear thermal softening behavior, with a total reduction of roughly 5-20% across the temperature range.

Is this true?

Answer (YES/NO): NO